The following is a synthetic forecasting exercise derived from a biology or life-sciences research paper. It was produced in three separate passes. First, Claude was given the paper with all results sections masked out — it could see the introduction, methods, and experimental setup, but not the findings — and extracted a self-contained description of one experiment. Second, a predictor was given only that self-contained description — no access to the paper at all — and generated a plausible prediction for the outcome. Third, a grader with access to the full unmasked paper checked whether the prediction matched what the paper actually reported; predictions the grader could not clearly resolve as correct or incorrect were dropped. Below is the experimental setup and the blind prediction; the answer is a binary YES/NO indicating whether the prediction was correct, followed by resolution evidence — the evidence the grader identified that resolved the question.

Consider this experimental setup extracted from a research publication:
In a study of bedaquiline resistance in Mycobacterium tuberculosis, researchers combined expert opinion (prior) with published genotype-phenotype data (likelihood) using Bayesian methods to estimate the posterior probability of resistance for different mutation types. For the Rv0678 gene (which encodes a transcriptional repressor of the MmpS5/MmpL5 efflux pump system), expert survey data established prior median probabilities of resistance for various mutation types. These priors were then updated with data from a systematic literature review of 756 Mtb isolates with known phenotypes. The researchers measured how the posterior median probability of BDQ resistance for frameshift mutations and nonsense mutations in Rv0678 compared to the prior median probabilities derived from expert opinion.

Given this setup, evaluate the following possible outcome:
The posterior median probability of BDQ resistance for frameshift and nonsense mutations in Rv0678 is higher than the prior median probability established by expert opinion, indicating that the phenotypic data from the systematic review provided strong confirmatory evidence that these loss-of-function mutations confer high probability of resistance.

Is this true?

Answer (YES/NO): NO